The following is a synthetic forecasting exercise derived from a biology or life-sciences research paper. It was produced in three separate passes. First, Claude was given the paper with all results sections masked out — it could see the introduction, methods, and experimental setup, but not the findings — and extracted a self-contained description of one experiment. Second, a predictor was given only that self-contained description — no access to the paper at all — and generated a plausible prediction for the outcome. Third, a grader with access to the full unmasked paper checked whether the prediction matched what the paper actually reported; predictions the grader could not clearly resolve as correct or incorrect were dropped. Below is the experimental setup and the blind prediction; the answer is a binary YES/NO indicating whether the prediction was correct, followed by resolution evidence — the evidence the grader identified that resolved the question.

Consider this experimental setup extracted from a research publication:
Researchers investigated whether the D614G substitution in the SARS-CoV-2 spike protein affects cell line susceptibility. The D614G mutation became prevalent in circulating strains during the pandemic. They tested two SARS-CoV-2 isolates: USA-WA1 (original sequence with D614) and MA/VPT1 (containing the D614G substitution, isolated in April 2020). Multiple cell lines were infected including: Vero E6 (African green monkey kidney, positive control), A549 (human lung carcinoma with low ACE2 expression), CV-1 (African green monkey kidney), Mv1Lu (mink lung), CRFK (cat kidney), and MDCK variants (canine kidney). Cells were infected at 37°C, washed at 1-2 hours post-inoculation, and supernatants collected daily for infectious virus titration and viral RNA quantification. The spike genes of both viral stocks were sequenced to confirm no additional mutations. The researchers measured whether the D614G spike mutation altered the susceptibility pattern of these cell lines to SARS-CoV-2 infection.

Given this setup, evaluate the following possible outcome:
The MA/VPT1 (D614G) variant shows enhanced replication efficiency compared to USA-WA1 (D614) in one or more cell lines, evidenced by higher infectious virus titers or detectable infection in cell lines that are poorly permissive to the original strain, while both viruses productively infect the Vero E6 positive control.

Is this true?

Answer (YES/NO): NO